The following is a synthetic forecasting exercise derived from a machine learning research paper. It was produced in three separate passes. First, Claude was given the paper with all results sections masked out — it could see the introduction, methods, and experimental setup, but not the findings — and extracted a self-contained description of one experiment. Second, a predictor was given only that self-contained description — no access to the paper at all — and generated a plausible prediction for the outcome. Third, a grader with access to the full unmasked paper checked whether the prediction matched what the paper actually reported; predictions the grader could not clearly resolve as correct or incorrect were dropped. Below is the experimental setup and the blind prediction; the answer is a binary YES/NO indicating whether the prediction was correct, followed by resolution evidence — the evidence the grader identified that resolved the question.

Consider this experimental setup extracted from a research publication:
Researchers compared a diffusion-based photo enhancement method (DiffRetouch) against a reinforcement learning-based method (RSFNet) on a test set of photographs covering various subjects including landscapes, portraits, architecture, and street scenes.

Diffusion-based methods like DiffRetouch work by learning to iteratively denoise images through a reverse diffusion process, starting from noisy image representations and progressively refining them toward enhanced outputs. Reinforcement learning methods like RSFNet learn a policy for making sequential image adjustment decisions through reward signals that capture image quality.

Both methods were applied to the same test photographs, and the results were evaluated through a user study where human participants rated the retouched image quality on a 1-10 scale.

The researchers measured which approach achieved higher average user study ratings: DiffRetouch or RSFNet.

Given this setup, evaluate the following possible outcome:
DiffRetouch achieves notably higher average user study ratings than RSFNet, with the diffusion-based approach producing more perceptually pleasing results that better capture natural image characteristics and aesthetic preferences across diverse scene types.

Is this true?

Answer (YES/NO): NO